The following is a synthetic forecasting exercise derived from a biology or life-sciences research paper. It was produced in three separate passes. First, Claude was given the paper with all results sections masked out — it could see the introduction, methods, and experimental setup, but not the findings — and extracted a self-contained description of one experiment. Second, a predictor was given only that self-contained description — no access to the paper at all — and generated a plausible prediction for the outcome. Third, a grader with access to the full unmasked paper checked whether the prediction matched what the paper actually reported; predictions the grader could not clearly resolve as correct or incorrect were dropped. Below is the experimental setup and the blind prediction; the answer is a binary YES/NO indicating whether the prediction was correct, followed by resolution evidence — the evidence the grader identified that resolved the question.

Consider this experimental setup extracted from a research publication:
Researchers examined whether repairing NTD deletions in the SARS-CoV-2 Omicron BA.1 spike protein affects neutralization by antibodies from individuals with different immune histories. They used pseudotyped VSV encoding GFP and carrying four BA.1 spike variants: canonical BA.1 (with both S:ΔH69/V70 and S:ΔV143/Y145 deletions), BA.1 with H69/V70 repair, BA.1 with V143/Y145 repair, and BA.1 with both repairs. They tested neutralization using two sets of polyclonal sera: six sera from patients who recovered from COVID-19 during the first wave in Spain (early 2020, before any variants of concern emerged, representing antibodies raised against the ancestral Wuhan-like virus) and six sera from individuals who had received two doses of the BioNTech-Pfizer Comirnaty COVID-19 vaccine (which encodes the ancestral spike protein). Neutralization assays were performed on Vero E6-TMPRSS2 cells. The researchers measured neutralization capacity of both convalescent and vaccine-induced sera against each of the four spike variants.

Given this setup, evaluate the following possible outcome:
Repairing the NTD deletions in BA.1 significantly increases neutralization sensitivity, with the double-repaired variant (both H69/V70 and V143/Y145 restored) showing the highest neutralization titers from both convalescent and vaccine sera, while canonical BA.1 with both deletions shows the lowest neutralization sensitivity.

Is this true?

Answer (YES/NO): NO